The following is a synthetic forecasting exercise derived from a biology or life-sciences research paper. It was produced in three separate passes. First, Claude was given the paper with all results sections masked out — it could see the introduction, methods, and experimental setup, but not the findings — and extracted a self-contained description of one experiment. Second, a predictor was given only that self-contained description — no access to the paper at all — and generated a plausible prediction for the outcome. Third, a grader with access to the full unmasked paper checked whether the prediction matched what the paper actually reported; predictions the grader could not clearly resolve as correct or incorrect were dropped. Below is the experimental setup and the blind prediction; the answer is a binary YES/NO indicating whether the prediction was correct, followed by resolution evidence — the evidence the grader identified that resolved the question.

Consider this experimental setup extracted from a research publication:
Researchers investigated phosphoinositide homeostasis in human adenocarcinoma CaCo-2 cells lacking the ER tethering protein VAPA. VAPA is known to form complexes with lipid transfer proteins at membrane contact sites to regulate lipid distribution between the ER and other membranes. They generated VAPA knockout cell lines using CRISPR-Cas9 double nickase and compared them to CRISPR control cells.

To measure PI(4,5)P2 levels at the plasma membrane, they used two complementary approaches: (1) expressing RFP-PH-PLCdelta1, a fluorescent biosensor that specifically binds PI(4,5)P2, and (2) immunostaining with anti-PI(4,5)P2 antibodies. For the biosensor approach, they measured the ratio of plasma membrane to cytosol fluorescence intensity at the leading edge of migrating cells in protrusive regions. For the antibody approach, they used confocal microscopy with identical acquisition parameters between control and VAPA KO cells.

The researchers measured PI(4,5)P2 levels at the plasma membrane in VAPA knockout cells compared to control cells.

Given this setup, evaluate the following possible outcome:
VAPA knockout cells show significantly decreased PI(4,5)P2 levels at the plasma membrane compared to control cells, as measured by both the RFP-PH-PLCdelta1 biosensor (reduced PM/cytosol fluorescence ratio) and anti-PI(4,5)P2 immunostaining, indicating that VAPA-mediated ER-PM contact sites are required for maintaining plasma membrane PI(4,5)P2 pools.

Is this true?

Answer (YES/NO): YES